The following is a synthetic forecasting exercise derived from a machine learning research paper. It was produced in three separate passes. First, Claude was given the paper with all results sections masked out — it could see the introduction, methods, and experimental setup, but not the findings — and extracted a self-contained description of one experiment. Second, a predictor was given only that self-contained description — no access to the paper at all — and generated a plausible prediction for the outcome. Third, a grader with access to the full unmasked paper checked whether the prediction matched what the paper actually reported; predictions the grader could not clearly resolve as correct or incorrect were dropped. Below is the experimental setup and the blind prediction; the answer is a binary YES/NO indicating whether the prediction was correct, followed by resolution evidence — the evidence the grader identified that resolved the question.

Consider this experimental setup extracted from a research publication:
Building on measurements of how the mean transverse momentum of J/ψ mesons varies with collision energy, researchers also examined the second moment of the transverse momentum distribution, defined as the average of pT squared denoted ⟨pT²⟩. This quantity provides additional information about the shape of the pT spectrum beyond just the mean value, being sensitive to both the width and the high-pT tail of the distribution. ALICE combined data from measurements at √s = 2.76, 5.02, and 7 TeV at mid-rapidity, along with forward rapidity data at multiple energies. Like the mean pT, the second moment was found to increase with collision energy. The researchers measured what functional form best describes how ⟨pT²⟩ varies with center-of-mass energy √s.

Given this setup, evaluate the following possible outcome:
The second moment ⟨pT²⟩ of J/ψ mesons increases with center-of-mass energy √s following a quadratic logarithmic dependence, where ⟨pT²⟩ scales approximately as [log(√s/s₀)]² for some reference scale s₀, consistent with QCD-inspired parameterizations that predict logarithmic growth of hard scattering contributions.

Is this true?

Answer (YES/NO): YES